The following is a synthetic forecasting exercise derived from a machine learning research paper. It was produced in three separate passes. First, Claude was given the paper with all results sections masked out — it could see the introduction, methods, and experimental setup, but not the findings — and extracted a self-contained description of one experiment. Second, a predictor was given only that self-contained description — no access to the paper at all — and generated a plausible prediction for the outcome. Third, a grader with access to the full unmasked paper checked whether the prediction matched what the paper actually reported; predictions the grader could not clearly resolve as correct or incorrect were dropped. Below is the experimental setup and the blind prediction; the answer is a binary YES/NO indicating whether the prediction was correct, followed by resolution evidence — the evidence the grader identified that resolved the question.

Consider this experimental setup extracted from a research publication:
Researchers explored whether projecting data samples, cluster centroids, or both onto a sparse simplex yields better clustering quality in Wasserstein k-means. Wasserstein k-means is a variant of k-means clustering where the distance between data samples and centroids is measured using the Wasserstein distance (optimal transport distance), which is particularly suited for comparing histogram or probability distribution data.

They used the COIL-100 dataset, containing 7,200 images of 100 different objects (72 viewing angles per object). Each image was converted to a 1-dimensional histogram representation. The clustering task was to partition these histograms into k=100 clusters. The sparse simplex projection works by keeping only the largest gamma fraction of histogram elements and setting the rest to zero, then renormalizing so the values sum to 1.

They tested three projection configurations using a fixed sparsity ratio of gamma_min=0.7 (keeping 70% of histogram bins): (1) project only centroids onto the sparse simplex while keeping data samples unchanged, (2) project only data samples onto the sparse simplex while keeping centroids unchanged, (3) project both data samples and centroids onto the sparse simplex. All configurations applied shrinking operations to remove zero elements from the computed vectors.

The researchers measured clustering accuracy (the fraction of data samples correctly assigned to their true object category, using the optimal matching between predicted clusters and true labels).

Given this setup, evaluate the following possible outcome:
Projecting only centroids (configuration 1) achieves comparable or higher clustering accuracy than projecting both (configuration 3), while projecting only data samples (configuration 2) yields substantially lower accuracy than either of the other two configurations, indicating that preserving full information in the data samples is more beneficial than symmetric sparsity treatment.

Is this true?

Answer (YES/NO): NO